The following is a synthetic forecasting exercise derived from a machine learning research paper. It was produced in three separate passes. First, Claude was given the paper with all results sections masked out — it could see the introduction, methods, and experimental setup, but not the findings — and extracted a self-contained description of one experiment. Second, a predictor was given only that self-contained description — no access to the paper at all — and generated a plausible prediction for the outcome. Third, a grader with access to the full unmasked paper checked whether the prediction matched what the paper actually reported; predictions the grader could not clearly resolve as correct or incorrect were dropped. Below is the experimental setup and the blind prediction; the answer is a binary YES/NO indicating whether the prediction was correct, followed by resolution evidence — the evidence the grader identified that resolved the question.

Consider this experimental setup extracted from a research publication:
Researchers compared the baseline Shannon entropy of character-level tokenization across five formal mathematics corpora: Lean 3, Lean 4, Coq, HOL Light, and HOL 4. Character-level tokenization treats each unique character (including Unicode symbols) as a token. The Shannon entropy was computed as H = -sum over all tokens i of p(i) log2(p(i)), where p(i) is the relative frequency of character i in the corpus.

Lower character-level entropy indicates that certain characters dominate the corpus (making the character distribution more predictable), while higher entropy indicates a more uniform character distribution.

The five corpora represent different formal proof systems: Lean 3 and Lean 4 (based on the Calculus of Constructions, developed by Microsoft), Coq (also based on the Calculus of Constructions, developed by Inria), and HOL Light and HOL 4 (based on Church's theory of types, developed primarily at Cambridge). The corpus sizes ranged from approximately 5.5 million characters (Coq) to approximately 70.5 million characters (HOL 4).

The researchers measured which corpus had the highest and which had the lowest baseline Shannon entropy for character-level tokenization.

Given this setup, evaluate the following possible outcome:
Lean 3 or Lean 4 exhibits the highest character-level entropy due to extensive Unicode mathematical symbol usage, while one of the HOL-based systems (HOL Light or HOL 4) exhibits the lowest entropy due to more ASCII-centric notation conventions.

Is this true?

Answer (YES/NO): NO